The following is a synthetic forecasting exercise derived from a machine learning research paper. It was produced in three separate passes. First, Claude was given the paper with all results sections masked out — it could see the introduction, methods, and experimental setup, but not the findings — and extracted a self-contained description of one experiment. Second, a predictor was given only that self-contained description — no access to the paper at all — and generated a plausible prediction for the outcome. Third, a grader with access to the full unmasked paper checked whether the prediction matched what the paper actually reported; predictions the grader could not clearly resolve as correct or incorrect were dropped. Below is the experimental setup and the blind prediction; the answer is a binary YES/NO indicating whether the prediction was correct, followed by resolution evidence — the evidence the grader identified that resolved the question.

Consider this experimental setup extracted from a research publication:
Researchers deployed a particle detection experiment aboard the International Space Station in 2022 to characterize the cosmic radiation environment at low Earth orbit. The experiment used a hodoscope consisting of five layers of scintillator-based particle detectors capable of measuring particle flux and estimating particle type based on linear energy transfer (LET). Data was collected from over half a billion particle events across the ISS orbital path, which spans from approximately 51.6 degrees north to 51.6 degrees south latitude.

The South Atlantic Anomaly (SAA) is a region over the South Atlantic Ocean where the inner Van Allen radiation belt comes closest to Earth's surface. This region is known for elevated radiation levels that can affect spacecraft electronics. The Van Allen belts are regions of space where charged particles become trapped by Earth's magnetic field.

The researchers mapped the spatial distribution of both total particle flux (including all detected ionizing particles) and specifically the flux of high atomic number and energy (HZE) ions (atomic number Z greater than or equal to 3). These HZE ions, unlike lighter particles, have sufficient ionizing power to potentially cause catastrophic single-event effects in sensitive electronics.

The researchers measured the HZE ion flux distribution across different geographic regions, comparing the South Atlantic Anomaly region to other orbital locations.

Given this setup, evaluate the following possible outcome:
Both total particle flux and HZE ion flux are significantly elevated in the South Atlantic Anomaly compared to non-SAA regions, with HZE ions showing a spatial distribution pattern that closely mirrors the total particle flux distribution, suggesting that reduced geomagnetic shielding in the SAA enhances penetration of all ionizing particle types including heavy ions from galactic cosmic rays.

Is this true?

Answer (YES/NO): NO